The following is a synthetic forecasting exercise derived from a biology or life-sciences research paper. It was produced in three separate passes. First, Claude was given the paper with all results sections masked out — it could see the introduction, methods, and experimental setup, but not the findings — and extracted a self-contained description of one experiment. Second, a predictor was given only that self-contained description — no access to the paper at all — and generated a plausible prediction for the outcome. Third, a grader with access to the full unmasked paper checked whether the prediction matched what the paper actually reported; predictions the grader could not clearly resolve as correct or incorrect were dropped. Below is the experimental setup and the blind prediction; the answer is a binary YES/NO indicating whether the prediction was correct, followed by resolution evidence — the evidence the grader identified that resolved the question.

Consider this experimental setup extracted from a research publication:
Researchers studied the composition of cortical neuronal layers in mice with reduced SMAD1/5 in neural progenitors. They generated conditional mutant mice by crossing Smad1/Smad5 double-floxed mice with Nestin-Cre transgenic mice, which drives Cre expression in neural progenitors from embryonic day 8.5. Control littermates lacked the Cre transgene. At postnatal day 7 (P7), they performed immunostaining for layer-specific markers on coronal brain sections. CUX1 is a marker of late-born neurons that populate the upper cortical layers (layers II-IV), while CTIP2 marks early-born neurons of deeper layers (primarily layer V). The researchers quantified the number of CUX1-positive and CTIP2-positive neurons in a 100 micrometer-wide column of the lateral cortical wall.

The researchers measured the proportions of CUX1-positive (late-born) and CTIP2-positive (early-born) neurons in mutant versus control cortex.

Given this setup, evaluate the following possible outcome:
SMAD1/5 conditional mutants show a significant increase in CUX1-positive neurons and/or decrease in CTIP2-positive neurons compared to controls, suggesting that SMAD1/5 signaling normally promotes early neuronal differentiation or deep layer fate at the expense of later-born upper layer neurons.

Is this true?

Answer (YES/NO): NO